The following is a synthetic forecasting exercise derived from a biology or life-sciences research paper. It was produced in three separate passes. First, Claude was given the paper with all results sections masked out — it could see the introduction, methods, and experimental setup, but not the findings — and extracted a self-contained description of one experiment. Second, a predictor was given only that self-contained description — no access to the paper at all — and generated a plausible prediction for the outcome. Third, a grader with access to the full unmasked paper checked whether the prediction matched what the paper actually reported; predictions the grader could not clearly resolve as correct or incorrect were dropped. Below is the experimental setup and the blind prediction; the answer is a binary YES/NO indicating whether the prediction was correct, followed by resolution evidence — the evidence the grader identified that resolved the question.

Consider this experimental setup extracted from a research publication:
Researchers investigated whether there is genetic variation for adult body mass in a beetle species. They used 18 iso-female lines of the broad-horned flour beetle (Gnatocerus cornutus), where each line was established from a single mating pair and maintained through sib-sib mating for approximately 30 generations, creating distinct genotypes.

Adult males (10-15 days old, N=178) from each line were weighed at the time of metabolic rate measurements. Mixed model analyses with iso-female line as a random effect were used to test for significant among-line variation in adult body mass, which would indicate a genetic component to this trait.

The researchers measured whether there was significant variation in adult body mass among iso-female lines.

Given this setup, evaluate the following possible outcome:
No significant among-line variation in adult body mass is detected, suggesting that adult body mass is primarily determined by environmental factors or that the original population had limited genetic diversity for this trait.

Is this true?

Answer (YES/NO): YES